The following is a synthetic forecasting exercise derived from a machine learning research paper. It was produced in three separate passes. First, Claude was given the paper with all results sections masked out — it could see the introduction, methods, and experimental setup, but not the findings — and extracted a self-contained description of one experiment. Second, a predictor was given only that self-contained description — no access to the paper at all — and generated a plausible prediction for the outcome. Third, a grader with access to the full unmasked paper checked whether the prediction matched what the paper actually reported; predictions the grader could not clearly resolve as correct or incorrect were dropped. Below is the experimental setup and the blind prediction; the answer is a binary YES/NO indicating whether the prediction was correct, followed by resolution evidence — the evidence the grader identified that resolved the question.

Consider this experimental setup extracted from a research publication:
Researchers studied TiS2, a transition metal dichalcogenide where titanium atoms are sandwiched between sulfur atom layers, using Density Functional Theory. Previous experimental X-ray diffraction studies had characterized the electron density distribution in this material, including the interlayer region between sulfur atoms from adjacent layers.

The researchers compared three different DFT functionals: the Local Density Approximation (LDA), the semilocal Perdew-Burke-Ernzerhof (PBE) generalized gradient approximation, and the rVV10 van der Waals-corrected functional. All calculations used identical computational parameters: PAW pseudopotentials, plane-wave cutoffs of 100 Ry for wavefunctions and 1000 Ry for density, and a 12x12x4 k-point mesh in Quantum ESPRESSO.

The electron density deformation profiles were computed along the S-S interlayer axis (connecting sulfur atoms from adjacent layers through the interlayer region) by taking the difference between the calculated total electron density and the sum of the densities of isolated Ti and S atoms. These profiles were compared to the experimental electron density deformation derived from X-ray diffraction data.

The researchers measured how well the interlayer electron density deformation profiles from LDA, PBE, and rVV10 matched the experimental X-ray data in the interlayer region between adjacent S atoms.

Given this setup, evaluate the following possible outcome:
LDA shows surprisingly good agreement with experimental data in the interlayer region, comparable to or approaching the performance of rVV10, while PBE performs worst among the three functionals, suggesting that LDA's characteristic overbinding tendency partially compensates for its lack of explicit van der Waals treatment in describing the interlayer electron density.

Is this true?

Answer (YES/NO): NO